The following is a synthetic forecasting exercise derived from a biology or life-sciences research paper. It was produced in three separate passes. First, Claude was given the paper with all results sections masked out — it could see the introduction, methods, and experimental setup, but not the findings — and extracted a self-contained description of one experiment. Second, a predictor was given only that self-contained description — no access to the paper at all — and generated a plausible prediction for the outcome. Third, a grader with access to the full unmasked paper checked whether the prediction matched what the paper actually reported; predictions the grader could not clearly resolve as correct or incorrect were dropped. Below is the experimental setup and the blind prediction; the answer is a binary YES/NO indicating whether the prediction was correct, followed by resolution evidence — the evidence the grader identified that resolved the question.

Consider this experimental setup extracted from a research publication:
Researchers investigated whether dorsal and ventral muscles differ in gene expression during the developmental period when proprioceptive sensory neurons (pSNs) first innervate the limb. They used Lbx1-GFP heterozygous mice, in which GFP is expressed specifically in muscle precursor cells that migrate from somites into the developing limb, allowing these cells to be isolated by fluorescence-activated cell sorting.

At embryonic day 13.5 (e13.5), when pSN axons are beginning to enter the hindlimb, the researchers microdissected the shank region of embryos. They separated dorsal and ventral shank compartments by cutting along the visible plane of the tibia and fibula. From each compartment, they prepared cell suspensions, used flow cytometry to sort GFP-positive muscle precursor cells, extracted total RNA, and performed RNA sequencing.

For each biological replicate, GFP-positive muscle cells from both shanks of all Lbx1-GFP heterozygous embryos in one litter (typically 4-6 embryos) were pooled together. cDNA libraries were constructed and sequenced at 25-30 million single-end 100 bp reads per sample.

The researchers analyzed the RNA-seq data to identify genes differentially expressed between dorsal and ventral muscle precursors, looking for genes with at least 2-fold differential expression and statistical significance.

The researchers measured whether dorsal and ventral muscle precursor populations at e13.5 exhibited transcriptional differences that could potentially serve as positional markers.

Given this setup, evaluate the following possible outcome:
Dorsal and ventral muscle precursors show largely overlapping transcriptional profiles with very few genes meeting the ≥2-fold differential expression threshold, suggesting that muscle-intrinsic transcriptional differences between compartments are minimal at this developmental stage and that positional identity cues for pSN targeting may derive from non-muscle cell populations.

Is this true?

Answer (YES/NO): NO